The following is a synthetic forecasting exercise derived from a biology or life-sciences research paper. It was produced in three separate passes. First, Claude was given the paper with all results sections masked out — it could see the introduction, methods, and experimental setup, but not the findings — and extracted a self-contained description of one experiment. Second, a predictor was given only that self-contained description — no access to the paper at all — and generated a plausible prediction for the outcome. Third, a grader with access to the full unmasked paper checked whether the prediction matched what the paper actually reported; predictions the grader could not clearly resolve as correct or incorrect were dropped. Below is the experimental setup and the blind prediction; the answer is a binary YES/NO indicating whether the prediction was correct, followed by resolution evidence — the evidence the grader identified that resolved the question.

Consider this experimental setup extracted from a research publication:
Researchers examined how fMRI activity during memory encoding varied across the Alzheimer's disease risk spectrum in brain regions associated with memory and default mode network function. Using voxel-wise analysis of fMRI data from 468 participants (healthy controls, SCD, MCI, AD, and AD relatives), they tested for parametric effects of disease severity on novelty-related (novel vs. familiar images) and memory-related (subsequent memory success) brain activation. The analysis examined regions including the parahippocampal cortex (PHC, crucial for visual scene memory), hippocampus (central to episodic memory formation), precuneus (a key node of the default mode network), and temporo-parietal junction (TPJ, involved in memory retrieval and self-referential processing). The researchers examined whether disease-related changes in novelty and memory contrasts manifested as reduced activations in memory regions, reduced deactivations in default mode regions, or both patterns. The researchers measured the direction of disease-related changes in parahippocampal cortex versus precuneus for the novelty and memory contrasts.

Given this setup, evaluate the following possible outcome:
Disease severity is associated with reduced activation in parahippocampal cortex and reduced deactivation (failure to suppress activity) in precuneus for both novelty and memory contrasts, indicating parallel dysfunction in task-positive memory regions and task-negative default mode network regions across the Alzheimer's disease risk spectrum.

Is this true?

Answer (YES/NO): NO